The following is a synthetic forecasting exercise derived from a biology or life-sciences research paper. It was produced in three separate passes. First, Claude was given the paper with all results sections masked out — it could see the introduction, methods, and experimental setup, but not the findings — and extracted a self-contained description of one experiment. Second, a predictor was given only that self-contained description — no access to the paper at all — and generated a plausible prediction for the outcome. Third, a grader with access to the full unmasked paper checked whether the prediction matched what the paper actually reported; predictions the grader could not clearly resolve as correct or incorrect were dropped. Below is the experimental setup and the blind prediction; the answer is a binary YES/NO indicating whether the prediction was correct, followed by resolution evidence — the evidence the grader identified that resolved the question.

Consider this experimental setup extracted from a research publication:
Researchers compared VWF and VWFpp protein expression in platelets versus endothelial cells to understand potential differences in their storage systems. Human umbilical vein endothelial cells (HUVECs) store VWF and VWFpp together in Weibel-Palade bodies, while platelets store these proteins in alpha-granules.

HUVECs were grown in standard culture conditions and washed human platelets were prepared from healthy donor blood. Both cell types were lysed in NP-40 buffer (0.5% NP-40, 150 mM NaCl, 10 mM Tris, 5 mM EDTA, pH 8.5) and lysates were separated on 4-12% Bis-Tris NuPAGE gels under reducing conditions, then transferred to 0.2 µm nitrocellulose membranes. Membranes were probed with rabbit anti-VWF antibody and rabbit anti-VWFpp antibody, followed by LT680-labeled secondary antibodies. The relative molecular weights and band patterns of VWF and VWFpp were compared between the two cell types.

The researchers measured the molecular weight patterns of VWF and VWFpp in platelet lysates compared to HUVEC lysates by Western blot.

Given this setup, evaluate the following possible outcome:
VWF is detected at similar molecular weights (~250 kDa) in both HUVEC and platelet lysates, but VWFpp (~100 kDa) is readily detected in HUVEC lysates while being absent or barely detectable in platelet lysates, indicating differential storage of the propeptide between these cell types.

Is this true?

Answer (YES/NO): NO